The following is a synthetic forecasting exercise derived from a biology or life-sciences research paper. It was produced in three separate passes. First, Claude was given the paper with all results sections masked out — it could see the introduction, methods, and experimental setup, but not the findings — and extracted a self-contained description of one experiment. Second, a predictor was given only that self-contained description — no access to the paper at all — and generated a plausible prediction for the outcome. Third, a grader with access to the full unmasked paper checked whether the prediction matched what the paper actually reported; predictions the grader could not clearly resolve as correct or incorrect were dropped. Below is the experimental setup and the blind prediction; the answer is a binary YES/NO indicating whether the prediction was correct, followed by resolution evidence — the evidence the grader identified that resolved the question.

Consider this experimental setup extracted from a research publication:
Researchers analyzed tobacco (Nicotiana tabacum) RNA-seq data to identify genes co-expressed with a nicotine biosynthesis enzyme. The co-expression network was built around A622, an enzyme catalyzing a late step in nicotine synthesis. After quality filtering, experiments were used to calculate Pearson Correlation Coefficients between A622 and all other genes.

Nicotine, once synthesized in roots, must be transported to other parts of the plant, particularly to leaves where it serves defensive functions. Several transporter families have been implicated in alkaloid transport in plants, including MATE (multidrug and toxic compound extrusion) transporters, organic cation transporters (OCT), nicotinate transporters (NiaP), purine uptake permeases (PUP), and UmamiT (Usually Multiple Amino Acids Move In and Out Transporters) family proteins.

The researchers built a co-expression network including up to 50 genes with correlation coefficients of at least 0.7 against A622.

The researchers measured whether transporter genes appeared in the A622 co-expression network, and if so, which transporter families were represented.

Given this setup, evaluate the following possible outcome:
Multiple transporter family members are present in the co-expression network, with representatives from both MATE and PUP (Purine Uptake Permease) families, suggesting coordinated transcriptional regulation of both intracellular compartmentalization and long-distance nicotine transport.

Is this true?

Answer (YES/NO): YES